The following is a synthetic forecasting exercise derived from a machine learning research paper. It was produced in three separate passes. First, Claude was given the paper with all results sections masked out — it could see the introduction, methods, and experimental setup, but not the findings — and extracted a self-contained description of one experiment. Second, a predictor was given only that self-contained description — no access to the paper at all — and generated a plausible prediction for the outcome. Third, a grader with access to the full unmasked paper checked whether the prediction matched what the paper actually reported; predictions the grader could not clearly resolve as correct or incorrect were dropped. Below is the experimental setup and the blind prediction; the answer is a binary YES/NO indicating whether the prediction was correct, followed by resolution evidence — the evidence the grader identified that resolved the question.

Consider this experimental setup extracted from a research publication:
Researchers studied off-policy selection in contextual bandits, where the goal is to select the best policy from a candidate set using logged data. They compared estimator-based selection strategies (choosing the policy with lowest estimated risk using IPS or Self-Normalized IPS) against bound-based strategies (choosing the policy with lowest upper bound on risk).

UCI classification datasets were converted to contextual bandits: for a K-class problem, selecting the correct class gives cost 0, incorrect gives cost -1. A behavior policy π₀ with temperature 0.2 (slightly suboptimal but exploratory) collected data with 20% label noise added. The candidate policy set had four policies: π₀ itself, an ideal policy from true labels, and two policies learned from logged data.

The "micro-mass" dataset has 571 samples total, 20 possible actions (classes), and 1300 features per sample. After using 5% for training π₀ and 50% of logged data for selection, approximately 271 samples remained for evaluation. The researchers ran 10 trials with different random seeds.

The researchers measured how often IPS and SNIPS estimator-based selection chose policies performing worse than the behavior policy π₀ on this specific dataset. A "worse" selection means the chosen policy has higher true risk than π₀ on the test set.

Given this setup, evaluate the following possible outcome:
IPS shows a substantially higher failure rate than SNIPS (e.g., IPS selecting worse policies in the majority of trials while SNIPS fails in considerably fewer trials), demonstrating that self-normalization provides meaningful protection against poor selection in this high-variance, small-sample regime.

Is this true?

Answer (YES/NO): NO